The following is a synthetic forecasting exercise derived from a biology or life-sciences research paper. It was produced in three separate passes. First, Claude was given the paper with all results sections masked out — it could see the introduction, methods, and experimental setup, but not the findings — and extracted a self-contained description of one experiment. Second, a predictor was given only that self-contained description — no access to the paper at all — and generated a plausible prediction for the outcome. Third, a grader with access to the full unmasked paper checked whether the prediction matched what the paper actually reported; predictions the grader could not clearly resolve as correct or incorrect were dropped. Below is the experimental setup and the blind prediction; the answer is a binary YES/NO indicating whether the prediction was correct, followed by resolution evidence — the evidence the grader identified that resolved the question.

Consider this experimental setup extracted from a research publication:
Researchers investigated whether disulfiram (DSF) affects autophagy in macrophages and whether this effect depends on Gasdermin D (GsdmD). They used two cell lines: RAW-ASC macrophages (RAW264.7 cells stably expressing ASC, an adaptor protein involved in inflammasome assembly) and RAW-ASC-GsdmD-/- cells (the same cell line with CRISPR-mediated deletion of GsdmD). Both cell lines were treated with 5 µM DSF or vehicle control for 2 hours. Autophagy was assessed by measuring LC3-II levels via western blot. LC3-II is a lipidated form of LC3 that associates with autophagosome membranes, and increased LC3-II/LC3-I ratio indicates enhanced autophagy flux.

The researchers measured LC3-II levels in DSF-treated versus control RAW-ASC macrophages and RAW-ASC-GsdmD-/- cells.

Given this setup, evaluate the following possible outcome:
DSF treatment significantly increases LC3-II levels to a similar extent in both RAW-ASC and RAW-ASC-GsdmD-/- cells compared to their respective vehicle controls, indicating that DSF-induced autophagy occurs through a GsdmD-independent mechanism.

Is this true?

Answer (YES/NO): YES